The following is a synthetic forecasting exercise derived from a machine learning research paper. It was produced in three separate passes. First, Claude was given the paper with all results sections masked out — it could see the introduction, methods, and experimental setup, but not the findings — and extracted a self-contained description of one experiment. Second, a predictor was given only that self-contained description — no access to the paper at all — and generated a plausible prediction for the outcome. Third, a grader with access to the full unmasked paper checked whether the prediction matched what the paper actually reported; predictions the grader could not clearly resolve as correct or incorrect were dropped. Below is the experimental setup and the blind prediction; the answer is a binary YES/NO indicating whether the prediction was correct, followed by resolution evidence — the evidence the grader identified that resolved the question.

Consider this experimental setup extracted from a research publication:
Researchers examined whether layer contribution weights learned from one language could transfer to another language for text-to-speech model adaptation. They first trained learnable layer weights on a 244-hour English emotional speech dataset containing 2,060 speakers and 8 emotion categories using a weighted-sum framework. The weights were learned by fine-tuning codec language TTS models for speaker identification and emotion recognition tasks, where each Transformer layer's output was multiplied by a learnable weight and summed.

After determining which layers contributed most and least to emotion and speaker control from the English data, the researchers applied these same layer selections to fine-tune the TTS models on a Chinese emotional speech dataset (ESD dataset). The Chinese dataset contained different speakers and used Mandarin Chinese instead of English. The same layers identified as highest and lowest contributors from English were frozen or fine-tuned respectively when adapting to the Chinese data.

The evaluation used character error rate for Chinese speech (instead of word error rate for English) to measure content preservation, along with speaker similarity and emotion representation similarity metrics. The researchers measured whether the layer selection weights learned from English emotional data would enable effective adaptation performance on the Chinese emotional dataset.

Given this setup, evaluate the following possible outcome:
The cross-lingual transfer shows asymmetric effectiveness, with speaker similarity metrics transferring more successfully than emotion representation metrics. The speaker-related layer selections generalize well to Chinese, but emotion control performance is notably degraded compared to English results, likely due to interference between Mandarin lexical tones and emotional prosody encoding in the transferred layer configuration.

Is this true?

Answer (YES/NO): NO